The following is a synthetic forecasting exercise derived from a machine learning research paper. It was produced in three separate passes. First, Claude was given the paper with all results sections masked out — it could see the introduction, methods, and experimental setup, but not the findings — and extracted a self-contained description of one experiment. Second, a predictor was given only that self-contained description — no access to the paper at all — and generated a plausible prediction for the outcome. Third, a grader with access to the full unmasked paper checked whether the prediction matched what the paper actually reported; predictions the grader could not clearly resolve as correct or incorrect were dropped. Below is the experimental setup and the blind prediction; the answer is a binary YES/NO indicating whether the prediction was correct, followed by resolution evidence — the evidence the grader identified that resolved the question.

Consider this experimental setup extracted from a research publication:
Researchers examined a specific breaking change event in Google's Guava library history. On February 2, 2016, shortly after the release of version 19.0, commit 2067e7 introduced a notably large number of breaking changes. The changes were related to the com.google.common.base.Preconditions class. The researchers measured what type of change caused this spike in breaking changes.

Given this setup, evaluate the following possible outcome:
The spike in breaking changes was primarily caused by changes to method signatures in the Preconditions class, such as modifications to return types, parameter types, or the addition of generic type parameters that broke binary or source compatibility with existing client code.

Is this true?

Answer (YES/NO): NO